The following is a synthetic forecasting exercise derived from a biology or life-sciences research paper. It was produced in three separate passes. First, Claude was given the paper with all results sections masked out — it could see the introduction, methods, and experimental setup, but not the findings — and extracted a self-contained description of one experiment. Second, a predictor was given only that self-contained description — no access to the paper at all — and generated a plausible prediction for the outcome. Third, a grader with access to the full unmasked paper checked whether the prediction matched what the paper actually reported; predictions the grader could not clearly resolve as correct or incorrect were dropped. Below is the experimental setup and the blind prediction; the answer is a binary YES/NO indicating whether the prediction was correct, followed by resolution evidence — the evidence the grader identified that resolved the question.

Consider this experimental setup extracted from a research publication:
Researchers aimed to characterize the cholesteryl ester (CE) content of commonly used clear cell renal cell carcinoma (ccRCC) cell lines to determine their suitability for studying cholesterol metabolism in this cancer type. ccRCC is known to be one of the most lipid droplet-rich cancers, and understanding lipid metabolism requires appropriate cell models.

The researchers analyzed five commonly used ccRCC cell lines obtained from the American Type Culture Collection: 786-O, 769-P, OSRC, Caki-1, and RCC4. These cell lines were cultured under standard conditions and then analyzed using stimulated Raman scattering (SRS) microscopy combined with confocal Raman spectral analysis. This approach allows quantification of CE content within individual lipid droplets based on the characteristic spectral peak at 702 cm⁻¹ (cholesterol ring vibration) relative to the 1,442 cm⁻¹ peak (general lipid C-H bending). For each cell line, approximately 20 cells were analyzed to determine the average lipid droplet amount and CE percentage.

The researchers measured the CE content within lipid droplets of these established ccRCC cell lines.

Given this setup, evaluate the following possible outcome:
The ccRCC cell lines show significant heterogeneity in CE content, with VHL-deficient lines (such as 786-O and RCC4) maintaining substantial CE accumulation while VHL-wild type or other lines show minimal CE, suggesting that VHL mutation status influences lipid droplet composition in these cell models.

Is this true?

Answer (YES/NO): NO